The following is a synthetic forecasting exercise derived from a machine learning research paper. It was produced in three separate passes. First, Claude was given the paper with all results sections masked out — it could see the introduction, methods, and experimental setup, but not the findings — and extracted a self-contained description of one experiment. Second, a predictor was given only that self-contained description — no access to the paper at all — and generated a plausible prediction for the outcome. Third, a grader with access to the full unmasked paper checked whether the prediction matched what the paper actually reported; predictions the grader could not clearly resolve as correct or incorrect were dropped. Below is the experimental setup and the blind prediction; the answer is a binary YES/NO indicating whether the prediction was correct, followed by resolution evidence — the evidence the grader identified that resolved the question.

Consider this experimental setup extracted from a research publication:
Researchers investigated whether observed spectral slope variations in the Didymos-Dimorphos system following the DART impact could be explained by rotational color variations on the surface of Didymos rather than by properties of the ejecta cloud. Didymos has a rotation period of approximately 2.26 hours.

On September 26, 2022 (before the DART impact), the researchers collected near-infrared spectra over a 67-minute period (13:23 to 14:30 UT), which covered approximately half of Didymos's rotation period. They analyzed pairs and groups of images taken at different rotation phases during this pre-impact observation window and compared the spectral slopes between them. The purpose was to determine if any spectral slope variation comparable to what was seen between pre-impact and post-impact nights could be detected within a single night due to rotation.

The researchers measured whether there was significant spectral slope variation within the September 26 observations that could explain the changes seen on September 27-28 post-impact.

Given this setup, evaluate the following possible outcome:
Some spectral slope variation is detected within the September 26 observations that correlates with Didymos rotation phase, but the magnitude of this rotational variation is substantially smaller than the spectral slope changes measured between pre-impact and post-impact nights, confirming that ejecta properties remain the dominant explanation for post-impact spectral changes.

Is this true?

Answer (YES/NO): NO